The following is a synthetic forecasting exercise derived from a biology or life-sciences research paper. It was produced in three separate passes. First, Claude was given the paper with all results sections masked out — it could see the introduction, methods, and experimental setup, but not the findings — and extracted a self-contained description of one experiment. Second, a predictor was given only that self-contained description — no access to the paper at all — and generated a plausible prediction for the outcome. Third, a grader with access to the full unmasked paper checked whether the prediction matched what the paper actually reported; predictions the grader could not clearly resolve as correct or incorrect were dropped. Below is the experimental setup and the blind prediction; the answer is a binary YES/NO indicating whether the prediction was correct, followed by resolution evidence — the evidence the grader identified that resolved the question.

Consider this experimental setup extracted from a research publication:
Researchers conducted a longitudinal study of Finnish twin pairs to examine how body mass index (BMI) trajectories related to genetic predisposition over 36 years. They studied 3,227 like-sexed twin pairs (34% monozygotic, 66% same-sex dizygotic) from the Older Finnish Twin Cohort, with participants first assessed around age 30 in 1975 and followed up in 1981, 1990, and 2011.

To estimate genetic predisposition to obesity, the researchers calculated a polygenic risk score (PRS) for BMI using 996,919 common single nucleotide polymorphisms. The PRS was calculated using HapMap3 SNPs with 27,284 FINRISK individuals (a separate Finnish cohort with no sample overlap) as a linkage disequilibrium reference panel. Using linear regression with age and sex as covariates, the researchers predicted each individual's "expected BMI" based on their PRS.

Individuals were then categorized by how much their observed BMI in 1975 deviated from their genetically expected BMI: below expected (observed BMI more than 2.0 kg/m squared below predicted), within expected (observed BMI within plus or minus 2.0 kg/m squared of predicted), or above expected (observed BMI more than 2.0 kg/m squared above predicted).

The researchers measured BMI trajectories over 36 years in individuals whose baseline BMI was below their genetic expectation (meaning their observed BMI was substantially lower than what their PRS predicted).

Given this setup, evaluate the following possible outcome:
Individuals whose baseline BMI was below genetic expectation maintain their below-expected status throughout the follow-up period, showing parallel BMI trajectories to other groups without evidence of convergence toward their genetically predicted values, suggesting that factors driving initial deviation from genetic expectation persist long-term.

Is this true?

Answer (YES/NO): YES